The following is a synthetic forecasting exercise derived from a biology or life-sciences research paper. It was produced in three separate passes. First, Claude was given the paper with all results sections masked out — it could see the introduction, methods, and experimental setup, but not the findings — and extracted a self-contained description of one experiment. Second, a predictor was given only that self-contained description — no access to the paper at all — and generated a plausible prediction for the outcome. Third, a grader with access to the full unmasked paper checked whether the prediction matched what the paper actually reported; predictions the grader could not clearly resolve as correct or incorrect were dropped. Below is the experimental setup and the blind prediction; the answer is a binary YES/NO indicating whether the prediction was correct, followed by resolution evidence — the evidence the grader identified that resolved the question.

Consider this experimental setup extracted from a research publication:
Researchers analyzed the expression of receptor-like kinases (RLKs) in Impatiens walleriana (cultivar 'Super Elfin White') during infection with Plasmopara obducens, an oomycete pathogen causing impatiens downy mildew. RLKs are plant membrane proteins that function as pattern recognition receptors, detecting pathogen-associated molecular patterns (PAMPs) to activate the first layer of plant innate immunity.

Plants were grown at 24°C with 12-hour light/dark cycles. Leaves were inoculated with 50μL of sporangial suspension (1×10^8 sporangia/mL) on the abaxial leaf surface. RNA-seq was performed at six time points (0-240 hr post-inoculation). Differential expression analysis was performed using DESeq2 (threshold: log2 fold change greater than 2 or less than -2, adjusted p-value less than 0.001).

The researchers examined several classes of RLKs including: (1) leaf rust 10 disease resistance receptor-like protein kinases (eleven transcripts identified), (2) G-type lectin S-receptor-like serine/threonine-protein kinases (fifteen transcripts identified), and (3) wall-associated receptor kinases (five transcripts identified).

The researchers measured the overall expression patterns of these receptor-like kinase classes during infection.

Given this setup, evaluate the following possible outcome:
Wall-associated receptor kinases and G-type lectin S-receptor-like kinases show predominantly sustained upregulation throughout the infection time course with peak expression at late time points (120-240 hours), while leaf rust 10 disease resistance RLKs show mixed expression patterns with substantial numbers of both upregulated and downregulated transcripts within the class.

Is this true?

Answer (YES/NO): NO